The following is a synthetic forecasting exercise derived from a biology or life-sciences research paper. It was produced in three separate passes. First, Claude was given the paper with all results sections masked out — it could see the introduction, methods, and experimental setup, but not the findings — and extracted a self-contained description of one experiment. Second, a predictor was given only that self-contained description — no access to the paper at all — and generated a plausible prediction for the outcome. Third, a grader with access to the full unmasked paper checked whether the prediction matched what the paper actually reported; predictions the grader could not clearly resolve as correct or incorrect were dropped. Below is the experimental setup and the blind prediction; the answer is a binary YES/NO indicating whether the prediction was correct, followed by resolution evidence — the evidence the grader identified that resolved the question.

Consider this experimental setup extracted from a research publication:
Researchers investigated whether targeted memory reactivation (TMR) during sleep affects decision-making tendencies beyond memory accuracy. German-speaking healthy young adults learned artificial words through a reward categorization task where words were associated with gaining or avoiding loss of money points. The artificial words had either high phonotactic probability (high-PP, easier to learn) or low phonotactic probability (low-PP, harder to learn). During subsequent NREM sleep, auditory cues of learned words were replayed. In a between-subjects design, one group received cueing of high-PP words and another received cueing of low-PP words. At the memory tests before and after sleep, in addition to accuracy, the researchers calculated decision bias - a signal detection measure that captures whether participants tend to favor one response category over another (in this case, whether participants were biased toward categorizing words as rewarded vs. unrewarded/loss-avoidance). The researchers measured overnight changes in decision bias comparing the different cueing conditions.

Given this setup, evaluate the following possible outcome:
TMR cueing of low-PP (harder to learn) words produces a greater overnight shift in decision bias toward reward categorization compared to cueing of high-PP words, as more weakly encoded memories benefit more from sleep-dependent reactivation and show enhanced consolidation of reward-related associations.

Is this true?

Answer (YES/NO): NO